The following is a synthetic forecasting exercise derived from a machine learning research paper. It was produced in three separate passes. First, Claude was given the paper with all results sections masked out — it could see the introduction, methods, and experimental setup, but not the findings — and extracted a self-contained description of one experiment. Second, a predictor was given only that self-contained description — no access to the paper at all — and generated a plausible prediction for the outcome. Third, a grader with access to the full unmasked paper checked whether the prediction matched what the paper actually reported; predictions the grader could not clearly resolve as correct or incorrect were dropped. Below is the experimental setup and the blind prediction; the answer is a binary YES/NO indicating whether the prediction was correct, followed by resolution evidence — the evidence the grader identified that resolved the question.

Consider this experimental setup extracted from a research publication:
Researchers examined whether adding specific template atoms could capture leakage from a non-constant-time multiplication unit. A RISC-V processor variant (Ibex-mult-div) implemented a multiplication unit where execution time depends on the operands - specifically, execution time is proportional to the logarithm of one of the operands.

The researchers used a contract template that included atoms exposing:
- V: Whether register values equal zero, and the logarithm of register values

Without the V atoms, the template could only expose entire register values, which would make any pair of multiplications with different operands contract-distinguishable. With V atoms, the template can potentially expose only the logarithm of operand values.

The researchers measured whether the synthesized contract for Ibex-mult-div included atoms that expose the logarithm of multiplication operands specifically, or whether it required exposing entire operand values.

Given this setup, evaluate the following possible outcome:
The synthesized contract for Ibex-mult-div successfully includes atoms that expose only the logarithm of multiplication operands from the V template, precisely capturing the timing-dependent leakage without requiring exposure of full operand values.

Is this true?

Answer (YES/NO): YES